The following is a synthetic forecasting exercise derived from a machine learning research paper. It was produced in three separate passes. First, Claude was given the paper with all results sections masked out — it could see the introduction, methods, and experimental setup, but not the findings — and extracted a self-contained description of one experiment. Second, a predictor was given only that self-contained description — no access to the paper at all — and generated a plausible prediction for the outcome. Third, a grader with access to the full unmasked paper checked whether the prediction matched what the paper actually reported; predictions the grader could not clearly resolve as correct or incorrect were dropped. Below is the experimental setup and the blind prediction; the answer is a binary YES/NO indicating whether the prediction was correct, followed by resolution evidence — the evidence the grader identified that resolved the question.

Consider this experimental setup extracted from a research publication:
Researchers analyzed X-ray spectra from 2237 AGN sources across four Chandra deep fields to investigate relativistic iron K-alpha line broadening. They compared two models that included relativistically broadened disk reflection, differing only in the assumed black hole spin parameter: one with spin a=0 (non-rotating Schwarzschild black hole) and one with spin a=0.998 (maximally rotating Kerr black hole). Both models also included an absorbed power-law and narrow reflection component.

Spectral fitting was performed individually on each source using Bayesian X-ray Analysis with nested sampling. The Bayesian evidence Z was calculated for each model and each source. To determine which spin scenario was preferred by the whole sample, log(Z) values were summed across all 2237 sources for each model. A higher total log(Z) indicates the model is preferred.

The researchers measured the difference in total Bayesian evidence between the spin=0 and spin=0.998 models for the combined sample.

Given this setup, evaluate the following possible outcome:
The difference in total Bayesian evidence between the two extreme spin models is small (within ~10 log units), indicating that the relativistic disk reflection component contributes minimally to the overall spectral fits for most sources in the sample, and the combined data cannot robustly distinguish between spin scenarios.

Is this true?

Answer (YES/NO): NO